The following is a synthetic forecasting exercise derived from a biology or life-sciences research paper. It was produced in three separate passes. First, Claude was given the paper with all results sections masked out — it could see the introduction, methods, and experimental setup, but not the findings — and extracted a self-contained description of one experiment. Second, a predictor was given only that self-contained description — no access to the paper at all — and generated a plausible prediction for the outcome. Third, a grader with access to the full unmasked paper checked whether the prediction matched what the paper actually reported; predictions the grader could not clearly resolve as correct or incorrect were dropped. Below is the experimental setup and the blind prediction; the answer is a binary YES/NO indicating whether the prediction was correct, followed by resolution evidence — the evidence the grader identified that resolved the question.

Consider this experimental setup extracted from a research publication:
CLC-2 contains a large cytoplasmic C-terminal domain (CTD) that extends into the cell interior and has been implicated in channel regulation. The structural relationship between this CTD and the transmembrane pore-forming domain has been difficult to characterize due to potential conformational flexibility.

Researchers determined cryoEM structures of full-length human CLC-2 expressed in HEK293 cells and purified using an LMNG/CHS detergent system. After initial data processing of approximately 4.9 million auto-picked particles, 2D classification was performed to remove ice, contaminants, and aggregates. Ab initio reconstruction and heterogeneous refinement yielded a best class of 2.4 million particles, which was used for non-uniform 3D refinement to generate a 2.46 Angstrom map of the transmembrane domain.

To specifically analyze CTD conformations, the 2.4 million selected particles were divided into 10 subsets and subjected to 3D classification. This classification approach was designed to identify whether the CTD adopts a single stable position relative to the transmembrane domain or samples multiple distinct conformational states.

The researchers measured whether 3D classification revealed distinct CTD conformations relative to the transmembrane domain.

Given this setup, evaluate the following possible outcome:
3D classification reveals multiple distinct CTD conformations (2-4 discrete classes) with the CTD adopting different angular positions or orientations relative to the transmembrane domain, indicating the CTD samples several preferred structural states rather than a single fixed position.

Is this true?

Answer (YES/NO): YES